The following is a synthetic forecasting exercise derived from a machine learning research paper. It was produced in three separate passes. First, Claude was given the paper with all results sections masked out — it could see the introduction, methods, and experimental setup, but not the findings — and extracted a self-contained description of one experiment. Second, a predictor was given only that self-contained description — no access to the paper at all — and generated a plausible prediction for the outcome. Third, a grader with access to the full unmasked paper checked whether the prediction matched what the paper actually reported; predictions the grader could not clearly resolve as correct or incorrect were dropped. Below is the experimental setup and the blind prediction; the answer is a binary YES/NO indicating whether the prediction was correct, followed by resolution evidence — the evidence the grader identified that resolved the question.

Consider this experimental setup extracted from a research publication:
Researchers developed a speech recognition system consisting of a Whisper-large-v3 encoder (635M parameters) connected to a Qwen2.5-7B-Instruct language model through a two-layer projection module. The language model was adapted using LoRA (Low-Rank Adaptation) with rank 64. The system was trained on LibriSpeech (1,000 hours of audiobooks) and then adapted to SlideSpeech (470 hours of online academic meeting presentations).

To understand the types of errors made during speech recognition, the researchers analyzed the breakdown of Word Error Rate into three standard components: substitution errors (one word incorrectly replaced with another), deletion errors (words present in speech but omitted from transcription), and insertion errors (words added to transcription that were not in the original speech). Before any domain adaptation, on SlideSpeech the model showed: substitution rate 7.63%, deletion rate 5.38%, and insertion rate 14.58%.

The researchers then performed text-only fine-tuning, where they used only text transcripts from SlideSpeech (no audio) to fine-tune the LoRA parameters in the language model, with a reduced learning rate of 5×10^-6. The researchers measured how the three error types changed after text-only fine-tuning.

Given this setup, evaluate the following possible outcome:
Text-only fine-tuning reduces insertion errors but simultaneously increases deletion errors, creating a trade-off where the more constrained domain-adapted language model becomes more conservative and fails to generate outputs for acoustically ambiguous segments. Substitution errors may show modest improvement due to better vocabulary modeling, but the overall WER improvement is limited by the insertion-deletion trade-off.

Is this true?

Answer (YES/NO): YES